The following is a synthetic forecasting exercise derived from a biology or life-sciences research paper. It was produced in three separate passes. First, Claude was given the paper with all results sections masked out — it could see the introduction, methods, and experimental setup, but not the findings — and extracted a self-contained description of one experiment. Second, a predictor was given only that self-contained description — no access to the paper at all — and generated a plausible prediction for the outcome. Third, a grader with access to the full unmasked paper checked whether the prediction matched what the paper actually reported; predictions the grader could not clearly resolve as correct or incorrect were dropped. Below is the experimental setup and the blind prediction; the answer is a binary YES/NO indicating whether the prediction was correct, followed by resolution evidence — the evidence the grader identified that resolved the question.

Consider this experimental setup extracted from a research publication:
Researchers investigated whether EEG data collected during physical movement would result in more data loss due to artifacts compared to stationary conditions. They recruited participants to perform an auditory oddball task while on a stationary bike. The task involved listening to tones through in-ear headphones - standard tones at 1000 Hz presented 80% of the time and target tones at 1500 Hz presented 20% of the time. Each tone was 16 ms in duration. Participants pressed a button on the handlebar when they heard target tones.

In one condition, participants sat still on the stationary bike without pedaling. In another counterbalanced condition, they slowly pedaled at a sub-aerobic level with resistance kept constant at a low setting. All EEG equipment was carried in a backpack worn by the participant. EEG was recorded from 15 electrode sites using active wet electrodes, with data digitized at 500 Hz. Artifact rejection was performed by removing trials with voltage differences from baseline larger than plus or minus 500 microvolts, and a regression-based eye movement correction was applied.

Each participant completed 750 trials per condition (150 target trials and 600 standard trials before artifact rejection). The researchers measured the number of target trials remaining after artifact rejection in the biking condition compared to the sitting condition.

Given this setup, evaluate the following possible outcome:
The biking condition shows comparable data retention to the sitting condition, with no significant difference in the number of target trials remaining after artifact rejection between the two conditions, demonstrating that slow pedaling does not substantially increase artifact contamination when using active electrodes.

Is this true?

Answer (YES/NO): NO